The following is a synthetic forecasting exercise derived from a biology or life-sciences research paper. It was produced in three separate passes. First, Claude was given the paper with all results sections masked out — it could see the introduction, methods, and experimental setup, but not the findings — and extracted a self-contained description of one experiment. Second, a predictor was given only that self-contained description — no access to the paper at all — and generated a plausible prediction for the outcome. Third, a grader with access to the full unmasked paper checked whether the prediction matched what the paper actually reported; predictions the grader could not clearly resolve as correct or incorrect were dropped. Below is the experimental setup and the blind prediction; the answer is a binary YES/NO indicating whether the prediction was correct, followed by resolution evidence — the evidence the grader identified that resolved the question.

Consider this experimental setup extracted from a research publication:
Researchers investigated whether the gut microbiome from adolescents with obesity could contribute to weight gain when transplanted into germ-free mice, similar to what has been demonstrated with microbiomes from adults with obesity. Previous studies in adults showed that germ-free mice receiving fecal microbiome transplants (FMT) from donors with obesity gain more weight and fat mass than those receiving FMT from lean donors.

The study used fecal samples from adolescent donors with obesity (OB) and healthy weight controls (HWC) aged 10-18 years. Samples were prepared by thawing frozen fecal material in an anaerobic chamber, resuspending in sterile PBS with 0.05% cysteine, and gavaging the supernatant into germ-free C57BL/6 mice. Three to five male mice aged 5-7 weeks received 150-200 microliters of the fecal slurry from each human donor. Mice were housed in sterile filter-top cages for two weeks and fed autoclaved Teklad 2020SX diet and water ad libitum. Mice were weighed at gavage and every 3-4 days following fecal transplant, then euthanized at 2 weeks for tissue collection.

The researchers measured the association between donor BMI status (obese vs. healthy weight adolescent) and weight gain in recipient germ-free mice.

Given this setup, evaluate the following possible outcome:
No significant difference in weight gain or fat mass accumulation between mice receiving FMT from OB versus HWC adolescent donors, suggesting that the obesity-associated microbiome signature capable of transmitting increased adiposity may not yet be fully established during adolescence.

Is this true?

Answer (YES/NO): YES